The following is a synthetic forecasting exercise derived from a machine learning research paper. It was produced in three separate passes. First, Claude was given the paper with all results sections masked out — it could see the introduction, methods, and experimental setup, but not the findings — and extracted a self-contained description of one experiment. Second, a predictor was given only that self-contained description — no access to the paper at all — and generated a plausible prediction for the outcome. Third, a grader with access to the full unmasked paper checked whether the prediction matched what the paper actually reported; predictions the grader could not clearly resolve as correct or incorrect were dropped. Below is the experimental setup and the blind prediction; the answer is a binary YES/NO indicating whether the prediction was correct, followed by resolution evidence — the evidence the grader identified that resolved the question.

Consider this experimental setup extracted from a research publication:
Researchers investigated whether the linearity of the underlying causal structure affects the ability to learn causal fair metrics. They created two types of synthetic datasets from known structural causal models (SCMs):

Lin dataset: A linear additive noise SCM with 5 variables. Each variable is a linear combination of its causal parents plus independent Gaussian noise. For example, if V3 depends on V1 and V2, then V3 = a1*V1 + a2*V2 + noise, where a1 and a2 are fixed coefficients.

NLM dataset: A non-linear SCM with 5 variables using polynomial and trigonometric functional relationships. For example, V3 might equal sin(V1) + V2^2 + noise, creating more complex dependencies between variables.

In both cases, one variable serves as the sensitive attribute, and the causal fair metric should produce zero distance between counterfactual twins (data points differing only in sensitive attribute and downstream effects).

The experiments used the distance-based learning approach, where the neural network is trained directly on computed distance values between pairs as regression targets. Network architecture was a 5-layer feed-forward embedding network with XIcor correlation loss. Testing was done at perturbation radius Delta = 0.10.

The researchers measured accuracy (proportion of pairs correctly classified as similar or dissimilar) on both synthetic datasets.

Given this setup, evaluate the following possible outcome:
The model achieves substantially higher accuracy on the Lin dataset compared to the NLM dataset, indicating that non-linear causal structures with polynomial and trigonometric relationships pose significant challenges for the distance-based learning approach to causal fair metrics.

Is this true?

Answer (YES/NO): NO